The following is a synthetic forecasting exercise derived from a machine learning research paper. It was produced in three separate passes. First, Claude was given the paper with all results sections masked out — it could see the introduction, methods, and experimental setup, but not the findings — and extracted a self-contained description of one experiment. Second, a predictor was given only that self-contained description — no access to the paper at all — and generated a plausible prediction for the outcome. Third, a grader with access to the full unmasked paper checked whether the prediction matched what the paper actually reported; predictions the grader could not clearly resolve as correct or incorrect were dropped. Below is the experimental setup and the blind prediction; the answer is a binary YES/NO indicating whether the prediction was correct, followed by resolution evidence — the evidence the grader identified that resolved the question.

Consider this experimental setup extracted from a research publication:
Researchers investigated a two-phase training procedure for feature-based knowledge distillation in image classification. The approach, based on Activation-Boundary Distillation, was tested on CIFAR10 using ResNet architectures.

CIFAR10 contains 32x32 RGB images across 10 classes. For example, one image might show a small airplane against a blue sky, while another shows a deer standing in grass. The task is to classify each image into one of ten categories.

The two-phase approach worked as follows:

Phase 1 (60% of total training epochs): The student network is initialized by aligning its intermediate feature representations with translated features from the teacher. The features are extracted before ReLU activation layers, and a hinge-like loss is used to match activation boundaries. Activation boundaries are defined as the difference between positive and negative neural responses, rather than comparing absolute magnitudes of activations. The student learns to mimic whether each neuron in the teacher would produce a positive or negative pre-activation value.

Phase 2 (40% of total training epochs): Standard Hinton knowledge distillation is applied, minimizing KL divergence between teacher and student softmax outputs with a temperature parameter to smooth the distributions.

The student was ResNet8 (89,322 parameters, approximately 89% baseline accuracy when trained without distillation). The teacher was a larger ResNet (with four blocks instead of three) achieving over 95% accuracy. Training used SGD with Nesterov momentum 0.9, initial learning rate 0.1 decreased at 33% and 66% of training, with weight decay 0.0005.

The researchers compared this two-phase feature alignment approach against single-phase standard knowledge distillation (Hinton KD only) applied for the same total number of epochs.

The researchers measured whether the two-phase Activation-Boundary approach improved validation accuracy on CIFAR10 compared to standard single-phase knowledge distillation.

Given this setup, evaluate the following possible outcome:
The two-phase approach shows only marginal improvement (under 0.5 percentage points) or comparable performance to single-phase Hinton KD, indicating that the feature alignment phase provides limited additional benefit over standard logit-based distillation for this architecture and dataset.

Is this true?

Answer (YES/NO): YES